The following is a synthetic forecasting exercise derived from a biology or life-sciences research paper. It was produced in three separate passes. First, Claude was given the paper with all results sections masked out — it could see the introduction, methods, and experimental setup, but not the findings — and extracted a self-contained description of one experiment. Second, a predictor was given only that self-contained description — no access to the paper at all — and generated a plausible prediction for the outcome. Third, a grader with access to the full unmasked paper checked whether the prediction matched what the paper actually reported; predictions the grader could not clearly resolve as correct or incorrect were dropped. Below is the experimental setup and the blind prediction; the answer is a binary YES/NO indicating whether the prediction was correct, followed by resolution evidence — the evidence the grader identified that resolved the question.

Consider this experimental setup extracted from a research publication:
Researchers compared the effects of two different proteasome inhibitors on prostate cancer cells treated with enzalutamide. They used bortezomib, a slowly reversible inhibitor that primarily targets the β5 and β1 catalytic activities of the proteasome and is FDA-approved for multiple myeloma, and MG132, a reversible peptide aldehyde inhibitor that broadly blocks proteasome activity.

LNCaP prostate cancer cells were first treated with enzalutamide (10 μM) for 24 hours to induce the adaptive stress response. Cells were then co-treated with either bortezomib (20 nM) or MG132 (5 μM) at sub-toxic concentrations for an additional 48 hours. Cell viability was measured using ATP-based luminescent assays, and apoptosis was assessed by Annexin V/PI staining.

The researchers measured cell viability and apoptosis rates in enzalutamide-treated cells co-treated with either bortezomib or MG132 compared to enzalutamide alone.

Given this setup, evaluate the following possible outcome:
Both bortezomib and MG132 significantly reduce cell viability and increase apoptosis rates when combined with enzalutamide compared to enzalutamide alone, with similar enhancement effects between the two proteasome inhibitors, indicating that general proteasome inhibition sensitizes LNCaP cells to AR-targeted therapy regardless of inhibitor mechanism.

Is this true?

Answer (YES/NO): NO